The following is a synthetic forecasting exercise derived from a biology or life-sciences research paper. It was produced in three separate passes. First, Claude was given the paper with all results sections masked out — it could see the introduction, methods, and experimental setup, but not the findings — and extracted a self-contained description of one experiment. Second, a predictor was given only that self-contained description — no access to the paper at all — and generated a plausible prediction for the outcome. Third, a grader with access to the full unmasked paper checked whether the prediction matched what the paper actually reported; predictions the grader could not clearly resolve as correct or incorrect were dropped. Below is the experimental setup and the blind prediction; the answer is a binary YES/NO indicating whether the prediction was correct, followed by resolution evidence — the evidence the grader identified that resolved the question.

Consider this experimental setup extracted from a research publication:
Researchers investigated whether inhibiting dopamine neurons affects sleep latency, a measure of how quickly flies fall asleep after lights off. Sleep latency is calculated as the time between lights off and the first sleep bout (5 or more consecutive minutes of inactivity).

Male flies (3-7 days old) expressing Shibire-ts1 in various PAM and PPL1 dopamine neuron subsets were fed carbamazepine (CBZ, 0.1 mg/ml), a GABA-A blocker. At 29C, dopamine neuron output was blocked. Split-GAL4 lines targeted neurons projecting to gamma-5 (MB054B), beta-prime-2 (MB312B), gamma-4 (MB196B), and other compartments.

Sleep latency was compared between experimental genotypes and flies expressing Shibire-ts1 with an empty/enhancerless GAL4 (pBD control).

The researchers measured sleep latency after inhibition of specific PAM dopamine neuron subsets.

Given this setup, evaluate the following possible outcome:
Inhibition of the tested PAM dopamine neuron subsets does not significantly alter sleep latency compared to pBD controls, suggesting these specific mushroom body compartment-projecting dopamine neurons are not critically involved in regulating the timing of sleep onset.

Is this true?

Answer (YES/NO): NO